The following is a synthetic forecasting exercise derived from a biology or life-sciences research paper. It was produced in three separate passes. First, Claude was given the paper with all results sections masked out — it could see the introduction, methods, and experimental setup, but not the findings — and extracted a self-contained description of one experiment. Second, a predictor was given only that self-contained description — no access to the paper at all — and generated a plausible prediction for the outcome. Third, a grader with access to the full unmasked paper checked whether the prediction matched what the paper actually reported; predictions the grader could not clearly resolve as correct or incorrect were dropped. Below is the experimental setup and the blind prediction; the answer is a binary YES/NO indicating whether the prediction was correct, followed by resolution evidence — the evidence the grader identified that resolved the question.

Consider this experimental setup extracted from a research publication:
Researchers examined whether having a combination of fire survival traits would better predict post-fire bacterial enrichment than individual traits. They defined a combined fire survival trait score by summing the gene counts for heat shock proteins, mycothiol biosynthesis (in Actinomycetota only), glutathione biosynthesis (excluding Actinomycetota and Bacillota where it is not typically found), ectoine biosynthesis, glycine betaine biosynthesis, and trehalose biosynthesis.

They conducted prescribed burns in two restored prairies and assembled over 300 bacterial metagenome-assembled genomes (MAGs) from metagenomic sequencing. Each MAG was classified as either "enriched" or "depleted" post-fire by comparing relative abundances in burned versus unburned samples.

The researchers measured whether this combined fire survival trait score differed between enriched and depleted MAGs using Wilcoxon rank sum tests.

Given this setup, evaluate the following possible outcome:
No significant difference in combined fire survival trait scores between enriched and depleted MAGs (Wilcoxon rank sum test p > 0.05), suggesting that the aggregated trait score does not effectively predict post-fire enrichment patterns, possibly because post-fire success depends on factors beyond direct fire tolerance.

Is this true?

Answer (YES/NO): YES